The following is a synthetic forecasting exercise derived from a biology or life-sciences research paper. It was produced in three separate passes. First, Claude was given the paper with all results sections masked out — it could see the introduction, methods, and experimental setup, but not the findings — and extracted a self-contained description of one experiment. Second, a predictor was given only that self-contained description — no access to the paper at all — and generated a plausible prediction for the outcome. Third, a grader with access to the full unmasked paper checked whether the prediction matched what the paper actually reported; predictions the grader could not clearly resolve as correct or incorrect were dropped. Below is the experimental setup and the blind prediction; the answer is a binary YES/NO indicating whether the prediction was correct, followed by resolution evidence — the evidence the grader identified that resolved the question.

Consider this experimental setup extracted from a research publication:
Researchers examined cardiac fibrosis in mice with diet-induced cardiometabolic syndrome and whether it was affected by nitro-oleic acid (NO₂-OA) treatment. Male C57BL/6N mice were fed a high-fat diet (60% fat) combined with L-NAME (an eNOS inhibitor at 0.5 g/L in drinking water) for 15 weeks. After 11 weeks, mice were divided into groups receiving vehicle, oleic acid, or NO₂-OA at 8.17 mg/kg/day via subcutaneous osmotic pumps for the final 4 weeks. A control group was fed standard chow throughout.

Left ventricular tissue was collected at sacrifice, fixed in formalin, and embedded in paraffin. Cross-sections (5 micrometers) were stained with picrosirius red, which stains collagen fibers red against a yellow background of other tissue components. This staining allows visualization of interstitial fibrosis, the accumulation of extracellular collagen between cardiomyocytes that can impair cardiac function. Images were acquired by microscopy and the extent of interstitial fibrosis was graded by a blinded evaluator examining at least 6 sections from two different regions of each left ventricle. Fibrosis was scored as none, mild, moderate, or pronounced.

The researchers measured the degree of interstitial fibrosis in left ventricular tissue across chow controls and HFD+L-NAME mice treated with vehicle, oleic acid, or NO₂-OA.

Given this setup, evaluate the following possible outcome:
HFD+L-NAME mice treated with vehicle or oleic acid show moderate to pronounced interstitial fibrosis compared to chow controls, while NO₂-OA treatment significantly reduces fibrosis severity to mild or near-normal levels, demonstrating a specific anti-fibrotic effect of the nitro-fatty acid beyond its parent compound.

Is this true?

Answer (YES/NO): NO